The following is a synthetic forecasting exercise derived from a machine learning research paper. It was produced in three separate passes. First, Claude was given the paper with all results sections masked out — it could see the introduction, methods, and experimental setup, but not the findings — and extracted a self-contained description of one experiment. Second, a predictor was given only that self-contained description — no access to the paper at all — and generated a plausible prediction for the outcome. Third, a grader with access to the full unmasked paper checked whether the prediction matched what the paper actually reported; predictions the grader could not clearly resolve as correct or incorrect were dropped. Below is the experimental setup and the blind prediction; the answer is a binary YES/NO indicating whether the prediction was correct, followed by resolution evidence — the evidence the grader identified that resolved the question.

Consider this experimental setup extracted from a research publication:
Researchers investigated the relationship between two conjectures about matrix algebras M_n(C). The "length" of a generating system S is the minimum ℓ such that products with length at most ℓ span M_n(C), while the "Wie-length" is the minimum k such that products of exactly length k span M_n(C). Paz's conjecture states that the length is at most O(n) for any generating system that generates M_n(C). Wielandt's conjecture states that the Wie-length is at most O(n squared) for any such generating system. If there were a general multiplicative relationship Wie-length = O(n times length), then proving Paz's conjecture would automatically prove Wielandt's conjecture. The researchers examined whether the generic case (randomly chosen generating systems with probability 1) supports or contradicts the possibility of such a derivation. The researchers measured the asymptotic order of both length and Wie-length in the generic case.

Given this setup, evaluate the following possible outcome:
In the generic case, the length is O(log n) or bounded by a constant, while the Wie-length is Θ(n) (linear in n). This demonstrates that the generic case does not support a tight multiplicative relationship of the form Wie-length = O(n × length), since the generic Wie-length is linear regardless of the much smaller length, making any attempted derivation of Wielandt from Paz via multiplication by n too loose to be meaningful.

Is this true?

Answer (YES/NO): NO